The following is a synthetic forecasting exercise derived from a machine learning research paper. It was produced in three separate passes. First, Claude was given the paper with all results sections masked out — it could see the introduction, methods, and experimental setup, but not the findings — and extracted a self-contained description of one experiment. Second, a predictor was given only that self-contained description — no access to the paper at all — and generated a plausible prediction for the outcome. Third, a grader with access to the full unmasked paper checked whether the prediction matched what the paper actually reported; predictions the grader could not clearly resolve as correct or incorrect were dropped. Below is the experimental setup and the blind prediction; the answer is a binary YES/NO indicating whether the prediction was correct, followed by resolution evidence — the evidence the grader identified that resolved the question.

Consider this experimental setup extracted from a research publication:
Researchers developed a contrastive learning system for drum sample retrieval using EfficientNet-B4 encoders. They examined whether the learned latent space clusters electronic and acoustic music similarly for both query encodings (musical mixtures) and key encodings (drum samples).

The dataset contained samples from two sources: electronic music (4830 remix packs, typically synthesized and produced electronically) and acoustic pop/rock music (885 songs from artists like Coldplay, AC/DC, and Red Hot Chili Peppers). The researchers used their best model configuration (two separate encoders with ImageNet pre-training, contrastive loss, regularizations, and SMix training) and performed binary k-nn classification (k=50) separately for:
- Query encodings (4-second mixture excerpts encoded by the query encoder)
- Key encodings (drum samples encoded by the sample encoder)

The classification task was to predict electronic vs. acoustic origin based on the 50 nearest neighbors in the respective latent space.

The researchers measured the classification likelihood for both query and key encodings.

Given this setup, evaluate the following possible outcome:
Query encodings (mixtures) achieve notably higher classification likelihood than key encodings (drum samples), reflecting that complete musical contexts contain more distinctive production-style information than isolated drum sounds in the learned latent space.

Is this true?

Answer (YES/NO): NO